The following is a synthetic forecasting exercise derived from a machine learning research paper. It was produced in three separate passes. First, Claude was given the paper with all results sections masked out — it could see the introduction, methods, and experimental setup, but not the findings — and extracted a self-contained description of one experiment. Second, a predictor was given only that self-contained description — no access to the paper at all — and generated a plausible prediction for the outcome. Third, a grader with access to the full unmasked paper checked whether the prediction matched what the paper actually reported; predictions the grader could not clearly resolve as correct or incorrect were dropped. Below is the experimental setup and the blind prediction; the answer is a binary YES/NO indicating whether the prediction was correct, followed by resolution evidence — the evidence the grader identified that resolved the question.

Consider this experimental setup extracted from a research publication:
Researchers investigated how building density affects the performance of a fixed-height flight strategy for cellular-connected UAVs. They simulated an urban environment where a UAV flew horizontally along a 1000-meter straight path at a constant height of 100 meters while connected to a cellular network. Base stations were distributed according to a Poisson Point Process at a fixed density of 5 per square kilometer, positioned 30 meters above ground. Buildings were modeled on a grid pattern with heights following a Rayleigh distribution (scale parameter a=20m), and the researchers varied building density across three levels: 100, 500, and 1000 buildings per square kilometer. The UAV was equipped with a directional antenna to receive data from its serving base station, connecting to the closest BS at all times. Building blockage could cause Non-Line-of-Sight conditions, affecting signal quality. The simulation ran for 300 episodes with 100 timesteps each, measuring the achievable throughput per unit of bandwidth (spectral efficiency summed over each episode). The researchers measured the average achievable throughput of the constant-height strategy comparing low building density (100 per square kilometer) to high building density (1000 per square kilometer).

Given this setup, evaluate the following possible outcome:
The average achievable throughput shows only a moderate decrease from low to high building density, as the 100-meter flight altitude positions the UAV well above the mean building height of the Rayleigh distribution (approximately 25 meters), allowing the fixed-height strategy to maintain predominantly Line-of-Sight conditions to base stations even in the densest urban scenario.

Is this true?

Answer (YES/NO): NO